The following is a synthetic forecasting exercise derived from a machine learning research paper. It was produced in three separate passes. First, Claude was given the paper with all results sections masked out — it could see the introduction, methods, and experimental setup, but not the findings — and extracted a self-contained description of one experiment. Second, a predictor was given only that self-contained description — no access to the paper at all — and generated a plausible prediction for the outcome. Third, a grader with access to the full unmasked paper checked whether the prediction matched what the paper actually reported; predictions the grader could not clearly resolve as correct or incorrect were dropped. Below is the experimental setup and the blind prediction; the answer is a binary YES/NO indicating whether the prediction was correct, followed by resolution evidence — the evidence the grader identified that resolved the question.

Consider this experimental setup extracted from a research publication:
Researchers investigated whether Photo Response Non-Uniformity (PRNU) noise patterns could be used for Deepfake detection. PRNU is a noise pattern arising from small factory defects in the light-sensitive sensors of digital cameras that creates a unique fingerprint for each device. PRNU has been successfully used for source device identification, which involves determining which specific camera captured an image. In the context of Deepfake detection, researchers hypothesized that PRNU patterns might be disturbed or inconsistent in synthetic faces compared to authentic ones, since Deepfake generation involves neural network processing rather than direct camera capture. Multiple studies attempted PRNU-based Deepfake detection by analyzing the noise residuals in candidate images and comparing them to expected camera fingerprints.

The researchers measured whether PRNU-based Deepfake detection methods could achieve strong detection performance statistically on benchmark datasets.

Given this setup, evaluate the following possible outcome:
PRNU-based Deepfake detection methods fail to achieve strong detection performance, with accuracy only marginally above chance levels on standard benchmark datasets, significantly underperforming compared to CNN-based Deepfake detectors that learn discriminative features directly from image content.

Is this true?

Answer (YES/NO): NO